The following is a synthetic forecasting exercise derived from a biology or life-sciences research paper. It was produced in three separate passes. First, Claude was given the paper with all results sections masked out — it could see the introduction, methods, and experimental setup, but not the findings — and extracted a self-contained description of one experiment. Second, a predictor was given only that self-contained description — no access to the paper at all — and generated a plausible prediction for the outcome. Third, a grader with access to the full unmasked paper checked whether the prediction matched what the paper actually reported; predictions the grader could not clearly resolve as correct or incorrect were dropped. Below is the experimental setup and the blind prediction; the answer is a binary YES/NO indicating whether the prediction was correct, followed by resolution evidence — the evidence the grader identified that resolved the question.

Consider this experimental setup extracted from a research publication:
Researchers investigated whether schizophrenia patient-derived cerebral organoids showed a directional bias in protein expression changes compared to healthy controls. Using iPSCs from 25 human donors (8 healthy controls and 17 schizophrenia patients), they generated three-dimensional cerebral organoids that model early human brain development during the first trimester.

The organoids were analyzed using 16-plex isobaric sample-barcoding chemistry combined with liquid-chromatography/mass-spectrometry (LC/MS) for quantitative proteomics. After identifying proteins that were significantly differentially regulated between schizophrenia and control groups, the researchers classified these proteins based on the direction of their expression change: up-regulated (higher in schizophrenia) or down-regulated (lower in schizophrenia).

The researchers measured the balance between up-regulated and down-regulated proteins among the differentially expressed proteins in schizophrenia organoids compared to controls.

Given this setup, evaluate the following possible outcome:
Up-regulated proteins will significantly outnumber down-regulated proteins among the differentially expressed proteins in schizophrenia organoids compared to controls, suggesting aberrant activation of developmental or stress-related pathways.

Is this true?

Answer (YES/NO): NO